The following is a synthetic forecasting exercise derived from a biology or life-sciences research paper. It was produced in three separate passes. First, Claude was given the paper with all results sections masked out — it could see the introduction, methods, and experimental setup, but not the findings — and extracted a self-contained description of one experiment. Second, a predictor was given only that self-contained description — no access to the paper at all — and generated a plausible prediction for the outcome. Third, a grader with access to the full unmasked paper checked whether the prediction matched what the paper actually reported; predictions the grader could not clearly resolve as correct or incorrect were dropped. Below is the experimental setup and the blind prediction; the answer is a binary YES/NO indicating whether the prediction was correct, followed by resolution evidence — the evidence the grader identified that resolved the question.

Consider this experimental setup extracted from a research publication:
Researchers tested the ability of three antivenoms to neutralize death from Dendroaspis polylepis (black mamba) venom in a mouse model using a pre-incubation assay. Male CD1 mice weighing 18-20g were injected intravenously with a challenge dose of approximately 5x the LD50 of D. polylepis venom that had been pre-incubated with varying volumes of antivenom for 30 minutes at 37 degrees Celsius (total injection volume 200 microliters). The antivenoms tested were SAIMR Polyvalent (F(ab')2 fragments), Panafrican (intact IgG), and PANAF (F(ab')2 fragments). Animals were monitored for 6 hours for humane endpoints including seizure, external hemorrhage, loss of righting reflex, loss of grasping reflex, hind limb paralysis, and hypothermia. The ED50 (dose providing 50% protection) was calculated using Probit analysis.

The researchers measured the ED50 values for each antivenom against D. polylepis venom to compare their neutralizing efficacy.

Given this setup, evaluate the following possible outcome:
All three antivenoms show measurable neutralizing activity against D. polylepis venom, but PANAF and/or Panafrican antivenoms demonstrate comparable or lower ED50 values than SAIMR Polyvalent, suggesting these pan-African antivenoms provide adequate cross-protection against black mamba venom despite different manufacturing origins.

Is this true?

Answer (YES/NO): NO